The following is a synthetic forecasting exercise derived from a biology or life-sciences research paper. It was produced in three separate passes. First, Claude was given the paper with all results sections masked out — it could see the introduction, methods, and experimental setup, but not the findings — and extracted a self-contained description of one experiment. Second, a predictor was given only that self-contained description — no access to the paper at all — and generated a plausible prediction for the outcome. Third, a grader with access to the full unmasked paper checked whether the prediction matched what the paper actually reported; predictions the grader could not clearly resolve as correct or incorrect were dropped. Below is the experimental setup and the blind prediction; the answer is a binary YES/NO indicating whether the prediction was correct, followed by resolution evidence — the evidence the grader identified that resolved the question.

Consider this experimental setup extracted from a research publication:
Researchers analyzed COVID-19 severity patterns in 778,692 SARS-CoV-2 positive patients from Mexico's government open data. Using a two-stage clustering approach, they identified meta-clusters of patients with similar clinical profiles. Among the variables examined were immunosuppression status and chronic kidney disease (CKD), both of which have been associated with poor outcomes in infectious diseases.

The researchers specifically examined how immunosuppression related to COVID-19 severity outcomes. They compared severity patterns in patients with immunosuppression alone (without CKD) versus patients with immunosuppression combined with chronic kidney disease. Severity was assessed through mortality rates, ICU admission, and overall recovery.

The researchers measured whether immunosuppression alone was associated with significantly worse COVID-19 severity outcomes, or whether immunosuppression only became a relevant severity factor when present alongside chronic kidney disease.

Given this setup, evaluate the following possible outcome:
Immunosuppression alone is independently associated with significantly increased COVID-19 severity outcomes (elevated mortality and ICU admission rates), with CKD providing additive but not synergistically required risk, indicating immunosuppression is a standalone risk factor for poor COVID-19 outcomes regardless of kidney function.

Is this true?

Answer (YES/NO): NO